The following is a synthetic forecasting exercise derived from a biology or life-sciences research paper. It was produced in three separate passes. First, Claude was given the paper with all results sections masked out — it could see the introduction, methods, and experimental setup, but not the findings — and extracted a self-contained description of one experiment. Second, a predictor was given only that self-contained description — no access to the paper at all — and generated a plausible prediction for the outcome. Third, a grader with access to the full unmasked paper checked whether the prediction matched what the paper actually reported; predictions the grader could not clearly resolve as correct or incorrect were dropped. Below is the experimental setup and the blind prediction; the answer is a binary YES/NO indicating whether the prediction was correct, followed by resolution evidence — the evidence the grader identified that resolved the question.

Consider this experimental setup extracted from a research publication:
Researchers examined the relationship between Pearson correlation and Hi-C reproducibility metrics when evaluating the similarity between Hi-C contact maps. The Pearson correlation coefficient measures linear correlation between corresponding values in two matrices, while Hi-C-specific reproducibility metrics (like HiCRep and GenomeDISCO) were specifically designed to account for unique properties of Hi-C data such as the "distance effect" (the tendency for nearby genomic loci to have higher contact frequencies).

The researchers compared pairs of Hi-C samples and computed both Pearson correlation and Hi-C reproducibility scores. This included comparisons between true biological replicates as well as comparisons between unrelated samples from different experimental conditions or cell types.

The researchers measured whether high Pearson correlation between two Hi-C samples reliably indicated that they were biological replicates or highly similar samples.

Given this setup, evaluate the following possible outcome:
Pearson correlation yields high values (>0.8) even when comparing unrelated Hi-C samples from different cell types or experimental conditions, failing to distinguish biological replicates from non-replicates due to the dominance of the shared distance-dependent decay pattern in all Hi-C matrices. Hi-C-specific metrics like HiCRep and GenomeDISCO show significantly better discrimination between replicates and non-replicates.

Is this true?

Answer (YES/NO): YES